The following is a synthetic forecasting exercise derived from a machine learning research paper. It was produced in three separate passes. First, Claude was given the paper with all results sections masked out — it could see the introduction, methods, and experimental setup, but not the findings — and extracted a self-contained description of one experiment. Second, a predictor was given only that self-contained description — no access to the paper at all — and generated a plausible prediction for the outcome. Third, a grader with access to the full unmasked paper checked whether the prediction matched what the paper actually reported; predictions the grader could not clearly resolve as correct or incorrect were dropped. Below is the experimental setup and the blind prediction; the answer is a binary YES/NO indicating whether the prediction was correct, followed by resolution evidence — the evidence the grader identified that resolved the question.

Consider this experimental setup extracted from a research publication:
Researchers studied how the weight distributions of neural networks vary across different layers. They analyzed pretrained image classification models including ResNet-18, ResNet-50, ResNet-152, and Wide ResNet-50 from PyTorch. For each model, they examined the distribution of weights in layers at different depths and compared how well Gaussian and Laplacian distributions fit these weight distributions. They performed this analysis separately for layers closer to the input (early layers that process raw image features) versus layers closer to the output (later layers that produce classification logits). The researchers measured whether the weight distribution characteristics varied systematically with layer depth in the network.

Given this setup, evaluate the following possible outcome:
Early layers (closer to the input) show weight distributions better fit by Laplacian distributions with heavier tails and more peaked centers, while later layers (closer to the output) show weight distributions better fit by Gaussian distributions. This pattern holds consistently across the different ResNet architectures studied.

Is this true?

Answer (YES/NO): NO